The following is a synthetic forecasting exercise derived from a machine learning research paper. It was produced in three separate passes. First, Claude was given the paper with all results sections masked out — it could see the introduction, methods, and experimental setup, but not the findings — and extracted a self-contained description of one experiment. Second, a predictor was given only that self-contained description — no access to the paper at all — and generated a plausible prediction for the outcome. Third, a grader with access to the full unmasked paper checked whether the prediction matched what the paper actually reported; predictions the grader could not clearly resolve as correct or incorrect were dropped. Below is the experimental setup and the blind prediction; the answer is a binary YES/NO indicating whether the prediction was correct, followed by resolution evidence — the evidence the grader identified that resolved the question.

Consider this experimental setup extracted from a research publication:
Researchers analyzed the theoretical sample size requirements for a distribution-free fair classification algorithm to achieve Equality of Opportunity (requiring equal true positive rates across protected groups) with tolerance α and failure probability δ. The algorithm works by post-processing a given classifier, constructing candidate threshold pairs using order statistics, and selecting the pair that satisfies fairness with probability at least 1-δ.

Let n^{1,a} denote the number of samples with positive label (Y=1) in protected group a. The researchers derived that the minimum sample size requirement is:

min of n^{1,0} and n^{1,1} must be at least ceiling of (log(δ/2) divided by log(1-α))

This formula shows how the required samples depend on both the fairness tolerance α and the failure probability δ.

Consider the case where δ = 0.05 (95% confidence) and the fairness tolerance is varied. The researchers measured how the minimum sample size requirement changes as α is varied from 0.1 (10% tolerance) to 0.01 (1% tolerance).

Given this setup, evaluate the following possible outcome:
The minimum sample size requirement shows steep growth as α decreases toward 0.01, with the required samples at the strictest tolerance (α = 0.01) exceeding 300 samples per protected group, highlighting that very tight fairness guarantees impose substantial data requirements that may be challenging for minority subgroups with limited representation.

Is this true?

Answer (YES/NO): YES